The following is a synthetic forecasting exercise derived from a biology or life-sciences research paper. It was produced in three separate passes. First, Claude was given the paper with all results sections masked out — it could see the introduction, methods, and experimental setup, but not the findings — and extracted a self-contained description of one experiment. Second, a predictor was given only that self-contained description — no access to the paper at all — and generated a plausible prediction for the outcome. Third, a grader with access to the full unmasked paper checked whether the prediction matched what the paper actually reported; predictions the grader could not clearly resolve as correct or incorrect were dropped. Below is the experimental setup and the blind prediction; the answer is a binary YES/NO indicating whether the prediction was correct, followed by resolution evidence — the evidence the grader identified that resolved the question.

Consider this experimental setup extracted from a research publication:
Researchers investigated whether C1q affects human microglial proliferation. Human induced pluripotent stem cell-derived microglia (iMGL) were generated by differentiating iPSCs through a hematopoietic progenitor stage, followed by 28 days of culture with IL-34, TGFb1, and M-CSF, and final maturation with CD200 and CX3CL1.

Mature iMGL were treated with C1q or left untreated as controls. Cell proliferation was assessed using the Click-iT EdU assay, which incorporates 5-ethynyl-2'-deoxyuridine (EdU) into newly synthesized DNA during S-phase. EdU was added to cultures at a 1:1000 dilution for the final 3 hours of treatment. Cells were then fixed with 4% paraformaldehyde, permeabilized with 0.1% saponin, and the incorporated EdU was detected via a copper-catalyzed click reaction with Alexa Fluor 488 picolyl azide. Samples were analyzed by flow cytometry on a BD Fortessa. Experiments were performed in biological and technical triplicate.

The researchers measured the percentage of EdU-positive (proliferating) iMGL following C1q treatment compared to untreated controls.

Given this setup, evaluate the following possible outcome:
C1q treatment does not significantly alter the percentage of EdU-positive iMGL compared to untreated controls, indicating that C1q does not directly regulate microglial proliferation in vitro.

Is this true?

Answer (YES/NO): NO